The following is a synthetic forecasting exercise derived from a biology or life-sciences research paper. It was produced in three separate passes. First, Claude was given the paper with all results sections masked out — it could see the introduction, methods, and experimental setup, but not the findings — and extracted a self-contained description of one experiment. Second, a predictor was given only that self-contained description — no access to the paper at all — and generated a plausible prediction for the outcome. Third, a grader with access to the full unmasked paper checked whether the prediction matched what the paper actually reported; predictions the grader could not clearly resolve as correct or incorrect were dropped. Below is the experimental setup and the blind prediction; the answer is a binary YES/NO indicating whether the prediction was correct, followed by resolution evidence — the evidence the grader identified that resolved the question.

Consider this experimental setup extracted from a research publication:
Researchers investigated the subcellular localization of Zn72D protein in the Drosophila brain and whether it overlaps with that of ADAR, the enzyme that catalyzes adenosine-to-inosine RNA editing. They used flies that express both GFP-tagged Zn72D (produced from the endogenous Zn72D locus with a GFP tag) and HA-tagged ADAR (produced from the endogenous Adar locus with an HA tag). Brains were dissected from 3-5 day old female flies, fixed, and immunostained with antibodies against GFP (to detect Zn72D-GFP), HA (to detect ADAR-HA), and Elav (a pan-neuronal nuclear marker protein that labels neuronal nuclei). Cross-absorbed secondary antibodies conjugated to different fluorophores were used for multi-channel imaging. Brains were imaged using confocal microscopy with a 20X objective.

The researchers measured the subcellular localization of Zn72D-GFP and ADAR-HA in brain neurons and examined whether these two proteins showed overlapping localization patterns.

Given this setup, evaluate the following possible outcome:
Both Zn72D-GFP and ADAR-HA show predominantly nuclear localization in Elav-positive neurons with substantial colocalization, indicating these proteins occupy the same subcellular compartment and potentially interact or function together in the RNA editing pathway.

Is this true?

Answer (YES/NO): YES